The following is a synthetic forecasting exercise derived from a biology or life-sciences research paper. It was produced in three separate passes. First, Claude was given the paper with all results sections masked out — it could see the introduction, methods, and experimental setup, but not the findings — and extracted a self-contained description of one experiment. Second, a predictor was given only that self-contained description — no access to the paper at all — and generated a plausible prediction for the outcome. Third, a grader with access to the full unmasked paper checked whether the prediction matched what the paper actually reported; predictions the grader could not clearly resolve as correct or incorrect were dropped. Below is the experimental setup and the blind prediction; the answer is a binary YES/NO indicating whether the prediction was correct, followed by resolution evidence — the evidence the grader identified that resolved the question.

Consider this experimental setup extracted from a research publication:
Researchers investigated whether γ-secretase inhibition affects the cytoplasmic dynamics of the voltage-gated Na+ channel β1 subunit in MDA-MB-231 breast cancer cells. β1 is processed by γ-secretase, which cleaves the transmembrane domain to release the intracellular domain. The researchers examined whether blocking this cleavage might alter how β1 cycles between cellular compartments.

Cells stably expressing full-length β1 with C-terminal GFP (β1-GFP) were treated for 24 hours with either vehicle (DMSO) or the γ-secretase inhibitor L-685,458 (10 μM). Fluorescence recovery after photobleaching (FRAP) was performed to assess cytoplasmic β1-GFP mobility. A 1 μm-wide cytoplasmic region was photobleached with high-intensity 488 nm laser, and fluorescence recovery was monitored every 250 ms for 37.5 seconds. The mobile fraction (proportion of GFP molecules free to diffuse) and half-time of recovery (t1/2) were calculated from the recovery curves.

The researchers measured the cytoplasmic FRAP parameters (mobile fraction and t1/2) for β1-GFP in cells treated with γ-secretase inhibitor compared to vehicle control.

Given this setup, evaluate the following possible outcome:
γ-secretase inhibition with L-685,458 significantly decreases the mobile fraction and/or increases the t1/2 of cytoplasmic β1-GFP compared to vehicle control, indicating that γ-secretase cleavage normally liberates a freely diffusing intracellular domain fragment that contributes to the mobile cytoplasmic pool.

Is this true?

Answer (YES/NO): NO